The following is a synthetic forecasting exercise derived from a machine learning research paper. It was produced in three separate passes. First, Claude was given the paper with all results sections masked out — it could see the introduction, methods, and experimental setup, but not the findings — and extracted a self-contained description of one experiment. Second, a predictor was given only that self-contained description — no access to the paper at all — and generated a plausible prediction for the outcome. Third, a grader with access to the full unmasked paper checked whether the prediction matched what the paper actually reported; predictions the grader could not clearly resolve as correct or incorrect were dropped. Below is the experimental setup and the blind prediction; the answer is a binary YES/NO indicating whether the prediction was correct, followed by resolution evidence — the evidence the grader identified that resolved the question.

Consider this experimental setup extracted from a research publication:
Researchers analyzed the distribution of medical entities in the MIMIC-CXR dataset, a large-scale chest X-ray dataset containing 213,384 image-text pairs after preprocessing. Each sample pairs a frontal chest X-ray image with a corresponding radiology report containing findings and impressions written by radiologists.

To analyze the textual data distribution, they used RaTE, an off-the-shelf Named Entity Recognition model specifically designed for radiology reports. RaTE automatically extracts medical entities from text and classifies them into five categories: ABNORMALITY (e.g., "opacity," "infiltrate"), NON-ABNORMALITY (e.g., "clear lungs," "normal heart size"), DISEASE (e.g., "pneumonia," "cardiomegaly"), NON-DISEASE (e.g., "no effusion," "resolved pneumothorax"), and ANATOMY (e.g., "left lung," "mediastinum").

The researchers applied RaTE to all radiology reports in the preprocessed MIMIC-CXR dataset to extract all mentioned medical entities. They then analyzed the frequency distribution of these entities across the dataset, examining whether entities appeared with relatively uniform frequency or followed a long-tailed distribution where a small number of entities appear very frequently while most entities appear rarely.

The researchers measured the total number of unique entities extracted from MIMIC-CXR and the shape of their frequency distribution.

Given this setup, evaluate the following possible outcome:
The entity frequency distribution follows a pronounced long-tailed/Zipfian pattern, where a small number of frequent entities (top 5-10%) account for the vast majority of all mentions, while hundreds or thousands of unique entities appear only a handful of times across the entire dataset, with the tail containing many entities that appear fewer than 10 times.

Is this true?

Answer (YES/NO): YES